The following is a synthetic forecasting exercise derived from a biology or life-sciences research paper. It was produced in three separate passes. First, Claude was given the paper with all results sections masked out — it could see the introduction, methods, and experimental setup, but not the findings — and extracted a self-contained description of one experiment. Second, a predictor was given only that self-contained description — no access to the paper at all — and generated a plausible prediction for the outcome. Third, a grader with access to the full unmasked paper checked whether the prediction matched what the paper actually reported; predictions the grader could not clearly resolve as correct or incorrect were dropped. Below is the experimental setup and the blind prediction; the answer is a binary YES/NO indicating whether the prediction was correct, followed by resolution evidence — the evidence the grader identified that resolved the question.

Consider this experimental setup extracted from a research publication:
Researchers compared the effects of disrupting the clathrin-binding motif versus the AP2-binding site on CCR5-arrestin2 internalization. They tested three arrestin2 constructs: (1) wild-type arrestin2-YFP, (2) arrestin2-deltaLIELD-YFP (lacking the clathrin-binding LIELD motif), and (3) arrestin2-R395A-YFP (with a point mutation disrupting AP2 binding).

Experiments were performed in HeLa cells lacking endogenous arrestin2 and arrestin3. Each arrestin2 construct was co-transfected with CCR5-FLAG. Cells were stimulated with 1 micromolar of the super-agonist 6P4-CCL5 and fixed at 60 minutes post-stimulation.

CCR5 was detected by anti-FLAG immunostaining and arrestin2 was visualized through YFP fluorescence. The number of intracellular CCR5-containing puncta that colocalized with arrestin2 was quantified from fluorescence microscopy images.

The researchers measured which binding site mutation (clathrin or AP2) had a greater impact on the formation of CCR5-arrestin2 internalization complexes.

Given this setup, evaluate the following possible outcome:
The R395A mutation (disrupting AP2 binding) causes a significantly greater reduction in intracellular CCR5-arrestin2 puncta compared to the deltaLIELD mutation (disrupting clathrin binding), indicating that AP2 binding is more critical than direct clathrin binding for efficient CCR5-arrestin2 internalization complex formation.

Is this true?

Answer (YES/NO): NO